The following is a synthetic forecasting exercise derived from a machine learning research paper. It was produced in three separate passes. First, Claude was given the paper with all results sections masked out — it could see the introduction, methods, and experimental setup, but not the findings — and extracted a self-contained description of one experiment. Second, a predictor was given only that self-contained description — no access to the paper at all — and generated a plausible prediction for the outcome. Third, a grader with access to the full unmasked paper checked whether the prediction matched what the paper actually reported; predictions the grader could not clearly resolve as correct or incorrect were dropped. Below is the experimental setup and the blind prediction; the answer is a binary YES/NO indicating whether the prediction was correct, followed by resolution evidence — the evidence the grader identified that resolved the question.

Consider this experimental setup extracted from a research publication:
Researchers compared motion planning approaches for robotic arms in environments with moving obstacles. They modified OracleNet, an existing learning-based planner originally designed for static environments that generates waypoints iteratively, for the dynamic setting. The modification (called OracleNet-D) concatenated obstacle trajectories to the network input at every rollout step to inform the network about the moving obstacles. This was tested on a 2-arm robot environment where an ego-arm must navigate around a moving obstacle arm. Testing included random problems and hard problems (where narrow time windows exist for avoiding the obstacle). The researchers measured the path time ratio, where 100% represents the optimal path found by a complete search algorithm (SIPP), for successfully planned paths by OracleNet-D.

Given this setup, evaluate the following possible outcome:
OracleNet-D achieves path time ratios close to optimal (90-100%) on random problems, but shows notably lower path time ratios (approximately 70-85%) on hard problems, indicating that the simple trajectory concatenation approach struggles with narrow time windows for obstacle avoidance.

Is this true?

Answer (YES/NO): NO